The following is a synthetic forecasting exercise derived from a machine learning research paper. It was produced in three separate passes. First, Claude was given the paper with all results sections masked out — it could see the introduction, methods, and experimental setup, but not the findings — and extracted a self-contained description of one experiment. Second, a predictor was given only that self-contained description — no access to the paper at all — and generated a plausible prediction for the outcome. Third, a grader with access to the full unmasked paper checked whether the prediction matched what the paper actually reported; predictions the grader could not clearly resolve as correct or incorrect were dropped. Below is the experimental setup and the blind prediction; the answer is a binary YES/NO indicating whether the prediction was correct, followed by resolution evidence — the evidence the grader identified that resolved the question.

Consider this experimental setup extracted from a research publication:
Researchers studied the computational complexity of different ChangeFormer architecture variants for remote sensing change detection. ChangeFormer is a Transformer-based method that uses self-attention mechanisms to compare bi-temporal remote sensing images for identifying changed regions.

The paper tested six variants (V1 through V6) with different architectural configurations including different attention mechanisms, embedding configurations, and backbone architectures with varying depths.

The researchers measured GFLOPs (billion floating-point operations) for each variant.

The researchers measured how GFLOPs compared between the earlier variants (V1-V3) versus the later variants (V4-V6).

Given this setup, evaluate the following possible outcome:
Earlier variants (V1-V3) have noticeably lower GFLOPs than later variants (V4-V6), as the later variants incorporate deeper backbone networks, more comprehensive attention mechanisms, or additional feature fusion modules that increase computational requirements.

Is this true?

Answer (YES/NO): YES